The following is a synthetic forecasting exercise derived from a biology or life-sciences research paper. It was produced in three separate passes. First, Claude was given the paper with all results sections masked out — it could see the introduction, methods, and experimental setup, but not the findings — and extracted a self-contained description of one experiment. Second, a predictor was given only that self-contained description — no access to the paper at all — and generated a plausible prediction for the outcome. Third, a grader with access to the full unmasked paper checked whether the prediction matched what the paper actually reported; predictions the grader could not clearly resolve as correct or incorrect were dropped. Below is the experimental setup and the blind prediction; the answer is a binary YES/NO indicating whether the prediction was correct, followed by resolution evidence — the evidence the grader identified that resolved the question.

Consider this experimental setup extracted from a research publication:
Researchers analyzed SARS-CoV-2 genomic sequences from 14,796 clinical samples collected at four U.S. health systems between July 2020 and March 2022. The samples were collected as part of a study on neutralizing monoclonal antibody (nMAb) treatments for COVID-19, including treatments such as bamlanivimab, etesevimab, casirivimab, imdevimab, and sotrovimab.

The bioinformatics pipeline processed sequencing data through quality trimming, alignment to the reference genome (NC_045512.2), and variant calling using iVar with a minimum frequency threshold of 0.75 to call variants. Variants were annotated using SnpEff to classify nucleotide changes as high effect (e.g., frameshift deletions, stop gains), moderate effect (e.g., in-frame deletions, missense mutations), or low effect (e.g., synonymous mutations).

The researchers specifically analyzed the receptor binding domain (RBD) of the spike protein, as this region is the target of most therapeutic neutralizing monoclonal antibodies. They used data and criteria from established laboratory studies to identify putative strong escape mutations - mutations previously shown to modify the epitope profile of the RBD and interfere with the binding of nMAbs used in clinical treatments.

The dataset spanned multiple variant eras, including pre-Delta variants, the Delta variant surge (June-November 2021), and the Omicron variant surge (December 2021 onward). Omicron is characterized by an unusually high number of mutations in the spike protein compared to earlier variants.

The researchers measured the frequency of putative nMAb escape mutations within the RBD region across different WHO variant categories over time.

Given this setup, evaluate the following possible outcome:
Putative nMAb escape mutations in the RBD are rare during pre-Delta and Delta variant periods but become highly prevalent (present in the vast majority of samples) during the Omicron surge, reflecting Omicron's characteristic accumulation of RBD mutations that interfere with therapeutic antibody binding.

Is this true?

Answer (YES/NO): NO